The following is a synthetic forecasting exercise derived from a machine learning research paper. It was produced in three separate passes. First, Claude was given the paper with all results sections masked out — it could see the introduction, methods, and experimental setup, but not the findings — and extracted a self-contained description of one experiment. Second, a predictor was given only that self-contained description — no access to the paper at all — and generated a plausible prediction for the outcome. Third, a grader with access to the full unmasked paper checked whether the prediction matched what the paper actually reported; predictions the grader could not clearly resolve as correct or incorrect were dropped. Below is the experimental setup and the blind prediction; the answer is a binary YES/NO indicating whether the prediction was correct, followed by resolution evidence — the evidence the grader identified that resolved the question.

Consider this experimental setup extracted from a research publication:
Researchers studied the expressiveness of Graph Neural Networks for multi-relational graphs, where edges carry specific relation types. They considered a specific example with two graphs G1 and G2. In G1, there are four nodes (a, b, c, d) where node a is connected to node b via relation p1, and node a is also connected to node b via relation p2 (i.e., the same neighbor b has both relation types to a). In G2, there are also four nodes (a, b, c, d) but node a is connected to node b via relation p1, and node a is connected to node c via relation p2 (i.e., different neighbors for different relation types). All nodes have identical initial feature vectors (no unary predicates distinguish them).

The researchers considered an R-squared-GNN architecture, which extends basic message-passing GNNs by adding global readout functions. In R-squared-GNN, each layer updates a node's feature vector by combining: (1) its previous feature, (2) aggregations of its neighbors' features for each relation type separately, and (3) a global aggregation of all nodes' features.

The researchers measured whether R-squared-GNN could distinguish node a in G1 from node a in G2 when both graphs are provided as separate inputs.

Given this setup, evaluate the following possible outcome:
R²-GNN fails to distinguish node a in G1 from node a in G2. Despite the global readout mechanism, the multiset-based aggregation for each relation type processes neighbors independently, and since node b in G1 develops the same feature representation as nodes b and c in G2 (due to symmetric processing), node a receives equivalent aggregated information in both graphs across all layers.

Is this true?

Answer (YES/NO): YES